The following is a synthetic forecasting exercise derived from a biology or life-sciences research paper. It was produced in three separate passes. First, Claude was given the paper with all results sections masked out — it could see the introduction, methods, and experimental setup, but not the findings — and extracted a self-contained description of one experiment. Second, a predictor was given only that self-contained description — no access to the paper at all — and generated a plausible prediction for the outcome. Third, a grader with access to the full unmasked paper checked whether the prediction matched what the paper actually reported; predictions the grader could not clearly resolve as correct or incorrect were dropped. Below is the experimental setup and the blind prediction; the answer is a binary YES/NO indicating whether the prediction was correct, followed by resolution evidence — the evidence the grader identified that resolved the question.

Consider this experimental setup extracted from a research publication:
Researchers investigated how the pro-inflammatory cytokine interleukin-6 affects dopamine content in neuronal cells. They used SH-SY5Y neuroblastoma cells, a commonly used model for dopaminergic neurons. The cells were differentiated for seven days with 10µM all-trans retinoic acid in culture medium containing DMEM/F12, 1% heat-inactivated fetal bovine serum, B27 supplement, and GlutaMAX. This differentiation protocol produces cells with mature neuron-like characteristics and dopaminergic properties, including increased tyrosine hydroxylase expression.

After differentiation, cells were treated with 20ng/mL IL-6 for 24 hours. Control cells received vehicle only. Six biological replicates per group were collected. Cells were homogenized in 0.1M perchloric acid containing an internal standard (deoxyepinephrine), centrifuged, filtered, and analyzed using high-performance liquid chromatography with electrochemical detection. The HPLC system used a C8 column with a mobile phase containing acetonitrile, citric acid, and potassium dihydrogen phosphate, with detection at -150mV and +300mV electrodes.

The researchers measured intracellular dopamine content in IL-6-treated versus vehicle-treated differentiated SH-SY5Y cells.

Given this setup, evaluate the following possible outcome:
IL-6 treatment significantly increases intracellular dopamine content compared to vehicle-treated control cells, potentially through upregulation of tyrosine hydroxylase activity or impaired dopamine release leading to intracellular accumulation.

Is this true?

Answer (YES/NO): YES